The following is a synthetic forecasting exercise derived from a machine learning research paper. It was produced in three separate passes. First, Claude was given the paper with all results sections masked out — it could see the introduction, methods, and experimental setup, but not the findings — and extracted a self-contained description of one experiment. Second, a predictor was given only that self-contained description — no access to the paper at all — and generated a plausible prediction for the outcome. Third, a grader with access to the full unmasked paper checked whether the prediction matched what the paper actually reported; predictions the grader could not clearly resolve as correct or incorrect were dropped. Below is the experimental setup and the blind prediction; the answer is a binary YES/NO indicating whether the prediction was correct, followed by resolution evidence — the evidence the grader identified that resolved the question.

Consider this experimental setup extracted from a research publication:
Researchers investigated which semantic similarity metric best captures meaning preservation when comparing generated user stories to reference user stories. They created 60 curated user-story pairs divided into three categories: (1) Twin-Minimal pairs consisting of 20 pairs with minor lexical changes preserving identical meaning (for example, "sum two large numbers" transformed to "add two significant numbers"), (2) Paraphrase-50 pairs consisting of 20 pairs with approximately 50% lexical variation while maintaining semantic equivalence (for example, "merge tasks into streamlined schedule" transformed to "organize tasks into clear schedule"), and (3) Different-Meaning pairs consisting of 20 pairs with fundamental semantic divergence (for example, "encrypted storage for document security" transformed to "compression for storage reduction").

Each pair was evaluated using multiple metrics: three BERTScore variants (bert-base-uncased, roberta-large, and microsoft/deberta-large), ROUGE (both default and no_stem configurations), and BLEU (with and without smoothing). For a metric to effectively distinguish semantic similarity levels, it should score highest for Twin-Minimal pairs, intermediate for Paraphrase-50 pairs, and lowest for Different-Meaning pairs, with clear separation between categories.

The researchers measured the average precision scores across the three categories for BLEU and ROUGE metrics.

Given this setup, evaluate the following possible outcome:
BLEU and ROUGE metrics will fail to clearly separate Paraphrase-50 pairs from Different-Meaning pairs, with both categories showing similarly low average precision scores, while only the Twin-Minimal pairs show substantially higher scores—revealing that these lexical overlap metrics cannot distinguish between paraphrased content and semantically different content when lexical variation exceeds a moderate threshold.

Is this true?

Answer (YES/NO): YES